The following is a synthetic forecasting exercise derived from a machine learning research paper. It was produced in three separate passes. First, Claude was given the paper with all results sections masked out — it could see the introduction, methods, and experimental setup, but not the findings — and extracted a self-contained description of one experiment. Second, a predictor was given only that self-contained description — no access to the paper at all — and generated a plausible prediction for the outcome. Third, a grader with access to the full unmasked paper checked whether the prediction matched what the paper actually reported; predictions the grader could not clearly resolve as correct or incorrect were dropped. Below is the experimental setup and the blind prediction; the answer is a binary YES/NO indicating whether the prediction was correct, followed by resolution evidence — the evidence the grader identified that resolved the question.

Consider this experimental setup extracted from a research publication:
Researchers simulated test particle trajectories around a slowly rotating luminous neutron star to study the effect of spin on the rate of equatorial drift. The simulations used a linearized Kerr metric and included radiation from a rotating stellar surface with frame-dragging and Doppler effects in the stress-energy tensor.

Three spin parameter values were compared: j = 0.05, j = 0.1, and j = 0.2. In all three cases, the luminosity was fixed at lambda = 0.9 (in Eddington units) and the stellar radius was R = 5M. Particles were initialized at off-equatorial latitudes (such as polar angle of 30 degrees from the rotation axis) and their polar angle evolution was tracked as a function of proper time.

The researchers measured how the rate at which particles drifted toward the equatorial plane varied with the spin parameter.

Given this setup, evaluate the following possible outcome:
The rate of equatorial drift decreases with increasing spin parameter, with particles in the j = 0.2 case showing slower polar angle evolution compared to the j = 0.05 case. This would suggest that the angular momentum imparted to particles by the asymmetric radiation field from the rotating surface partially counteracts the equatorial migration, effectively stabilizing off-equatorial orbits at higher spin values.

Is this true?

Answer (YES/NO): NO